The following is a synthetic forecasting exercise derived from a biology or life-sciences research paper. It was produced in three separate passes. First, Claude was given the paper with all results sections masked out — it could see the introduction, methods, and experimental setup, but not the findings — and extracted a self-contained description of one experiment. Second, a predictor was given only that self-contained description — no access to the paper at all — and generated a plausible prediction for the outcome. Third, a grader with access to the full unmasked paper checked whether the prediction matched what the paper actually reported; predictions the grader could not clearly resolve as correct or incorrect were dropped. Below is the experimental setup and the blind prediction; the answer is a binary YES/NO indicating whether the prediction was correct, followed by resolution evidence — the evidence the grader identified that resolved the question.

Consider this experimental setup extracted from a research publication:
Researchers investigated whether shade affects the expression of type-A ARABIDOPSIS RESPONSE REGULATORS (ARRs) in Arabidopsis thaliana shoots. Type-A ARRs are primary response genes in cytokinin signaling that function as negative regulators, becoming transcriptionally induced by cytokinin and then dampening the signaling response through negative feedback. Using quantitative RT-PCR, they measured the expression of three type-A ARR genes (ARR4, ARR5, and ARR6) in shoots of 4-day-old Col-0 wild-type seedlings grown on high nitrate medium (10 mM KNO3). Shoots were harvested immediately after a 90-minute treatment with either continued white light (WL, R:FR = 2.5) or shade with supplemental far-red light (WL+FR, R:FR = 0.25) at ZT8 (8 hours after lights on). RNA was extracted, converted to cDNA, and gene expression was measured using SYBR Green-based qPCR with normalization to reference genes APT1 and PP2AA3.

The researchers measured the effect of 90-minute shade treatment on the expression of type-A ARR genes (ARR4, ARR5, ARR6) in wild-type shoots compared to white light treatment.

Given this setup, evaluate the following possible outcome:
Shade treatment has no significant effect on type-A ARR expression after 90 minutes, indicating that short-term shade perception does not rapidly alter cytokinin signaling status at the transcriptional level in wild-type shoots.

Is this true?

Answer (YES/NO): NO